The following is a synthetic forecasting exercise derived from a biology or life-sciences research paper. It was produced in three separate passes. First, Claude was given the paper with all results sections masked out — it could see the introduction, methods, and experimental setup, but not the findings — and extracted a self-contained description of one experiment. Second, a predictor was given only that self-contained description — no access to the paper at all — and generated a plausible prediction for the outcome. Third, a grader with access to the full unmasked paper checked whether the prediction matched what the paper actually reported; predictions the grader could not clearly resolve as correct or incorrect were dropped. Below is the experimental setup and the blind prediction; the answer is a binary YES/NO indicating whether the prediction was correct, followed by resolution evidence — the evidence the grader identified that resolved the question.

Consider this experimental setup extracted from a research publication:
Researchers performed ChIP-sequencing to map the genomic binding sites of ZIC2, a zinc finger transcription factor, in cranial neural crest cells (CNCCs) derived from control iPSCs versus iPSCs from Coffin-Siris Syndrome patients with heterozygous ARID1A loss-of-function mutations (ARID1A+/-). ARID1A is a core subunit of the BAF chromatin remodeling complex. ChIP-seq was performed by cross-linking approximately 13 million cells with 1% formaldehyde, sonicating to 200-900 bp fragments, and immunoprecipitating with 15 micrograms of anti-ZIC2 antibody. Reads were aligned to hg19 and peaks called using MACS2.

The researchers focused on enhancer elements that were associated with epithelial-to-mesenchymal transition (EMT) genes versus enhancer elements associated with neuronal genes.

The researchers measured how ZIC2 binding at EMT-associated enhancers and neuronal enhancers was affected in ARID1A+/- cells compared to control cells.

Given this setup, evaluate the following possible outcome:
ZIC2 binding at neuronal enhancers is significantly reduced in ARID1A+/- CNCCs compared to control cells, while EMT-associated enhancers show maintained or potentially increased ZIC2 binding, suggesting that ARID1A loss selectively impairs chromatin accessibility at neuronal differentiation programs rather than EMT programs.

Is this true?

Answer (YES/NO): NO